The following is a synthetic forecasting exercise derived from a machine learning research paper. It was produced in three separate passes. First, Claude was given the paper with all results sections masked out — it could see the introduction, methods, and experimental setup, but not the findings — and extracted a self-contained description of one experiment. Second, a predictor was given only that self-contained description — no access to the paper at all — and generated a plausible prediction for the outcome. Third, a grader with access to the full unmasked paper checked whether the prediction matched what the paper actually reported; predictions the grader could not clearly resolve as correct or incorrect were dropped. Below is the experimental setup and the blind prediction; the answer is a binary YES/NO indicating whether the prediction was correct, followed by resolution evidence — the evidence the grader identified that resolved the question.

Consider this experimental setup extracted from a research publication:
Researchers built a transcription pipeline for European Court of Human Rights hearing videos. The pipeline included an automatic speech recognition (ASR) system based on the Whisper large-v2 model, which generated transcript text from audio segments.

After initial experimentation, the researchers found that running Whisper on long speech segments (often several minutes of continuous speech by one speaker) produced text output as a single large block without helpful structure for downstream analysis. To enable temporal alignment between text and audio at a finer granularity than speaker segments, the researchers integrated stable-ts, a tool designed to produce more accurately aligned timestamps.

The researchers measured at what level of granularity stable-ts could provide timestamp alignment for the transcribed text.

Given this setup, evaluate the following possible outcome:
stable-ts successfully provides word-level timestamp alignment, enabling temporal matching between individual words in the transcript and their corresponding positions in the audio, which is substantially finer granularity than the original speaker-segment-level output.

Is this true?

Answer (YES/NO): NO